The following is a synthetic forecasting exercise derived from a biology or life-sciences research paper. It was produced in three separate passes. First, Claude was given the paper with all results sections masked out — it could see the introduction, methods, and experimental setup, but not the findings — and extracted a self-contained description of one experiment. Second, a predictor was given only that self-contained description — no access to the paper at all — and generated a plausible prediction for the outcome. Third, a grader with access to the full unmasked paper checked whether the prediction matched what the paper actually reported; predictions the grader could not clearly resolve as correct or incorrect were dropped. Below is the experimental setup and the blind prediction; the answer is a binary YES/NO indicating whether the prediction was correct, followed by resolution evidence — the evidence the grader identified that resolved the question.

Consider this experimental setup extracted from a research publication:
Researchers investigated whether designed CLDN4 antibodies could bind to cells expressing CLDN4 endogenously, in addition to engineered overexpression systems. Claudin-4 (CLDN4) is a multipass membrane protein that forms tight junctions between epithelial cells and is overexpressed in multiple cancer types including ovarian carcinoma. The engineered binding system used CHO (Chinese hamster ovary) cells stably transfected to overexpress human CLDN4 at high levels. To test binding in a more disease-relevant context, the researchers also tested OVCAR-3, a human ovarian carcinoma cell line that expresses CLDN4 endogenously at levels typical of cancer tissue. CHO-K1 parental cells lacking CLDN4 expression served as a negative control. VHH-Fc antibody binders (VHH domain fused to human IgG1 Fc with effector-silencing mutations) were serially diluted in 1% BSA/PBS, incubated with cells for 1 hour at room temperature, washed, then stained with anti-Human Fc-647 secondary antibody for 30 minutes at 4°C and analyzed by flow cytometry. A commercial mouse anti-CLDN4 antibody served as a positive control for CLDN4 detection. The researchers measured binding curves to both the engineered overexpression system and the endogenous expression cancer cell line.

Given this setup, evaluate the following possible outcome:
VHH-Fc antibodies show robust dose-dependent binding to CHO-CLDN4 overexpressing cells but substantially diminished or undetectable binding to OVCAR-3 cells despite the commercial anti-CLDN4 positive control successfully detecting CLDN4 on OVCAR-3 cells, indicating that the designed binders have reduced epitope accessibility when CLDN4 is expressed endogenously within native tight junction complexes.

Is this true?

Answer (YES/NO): NO